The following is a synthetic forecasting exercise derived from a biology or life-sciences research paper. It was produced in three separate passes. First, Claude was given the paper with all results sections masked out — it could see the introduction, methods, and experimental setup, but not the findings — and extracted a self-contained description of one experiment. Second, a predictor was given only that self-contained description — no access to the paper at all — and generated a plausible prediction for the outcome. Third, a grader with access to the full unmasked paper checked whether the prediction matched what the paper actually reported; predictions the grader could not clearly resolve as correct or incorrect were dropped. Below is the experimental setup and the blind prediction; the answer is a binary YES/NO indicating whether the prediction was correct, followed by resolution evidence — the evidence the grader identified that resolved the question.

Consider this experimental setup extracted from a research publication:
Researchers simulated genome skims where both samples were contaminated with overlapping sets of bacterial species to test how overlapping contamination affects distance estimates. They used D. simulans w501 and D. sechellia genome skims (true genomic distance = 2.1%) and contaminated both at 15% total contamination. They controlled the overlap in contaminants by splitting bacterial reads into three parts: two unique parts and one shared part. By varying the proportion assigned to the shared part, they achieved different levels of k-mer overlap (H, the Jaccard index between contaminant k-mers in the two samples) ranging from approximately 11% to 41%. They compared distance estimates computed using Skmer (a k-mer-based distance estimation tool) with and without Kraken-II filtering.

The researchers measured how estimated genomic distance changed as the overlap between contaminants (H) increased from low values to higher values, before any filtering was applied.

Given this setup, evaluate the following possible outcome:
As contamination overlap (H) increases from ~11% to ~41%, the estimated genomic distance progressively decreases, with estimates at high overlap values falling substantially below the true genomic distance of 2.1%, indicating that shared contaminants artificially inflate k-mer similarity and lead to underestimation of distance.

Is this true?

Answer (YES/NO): YES